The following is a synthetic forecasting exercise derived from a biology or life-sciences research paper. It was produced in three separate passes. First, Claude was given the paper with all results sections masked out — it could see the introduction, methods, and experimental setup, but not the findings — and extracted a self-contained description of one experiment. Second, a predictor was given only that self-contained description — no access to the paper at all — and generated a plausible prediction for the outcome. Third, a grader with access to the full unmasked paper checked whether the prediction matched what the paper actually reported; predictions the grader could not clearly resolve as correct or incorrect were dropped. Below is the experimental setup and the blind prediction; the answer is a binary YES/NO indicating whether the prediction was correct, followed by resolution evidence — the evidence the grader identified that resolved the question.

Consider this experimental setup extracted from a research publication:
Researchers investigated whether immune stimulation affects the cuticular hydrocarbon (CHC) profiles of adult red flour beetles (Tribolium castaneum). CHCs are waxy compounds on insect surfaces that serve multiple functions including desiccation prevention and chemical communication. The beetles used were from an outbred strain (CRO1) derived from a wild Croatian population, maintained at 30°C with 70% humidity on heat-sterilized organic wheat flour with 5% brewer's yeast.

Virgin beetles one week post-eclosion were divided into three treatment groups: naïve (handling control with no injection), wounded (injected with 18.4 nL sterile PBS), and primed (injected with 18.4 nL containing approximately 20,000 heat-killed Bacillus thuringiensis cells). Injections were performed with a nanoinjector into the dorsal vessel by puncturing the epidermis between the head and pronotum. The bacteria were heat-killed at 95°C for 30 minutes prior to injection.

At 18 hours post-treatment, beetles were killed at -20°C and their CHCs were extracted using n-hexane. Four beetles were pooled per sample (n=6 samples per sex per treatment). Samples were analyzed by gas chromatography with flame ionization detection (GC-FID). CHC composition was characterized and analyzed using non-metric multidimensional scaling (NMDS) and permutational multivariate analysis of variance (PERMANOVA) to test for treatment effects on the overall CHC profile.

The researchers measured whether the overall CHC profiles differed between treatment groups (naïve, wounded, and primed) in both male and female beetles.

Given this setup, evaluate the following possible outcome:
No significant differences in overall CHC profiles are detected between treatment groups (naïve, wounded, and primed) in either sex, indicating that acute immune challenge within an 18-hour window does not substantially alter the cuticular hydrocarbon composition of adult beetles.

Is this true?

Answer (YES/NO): NO